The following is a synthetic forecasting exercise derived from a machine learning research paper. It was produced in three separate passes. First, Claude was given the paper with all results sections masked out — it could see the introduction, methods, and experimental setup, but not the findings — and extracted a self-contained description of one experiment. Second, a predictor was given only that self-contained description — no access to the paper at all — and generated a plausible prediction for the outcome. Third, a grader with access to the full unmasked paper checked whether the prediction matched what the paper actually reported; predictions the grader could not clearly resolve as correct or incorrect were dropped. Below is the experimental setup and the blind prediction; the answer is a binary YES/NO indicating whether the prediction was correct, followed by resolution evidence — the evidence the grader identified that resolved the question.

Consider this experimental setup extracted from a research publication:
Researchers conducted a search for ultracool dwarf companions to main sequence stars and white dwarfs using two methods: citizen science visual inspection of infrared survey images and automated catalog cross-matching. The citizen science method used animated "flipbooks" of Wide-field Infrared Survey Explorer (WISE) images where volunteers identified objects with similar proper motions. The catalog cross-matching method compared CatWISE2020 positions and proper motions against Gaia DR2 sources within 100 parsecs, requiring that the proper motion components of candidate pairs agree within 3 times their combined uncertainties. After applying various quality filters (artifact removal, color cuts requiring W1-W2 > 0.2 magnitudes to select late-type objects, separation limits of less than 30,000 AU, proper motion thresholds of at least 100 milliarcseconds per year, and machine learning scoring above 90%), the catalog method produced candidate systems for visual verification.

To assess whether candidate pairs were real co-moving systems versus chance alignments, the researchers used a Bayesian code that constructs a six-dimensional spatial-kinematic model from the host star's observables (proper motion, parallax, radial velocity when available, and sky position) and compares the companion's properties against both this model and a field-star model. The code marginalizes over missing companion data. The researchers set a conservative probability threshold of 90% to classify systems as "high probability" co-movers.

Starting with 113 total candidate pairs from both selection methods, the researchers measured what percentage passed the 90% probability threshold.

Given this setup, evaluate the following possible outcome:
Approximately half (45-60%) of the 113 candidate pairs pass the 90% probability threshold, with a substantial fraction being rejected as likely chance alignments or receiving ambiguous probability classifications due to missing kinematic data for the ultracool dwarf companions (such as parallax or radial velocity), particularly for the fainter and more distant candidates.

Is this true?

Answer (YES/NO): NO